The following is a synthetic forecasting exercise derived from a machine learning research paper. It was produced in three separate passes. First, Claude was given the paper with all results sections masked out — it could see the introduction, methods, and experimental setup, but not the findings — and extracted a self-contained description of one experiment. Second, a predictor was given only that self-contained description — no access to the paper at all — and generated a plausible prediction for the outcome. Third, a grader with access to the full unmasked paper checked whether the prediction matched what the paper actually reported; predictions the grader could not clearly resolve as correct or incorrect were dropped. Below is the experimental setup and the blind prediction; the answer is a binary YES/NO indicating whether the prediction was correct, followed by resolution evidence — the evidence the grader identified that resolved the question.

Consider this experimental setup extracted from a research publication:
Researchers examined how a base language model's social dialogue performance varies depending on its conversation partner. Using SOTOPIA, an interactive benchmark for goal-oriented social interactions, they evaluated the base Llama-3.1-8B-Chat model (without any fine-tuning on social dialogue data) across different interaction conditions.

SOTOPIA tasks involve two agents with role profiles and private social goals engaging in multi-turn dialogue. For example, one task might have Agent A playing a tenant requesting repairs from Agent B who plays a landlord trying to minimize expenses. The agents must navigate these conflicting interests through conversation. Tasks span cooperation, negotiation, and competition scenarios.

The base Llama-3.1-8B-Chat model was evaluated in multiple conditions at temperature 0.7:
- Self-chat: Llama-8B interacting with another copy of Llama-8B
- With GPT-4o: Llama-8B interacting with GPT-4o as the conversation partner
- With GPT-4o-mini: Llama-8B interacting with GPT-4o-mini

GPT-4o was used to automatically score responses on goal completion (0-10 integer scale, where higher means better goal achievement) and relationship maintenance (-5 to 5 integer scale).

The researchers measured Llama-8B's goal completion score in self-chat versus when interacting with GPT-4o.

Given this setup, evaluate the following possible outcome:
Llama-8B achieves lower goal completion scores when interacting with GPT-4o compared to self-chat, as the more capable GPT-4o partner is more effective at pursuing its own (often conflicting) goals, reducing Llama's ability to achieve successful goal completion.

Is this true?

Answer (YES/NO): NO